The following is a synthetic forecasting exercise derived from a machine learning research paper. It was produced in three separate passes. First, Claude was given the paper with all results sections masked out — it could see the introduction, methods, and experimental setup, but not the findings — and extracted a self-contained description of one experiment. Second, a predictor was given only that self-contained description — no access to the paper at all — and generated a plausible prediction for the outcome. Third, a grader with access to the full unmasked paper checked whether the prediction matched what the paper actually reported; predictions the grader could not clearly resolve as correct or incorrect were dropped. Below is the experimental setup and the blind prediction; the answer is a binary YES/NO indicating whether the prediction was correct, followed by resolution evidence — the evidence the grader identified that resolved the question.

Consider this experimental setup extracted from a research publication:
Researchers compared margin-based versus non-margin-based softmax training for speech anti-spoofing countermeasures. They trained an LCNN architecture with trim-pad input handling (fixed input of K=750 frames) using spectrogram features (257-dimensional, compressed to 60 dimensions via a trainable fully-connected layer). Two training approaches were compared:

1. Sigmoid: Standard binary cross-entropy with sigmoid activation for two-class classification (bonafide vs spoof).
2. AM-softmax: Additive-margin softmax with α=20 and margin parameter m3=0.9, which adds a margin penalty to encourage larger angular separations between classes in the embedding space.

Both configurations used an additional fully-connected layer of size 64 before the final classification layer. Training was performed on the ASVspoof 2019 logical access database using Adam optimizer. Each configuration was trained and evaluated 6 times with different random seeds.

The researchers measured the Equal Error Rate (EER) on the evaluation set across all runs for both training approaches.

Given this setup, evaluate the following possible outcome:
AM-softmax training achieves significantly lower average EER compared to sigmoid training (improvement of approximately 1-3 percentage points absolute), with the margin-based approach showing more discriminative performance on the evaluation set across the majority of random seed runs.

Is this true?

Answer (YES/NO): NO